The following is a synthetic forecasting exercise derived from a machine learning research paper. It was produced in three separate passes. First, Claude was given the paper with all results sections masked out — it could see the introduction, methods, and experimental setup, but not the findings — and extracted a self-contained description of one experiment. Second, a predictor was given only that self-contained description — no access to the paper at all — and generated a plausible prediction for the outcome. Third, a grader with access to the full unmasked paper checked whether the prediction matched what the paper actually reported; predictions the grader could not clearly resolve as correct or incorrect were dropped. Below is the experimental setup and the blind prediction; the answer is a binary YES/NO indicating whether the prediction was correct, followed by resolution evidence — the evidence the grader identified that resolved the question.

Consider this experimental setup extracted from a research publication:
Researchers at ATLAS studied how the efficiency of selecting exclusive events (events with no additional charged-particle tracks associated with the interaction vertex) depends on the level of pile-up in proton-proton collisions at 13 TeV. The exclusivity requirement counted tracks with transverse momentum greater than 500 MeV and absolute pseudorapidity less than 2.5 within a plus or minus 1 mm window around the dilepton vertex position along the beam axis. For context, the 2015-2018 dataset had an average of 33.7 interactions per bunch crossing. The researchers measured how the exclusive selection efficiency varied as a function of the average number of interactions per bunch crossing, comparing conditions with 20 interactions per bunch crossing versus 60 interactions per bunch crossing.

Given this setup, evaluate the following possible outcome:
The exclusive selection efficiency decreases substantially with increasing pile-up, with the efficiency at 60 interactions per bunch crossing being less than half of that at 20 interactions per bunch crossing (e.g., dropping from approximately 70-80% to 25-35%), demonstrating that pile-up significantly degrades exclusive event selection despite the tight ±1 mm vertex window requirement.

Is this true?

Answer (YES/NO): NO